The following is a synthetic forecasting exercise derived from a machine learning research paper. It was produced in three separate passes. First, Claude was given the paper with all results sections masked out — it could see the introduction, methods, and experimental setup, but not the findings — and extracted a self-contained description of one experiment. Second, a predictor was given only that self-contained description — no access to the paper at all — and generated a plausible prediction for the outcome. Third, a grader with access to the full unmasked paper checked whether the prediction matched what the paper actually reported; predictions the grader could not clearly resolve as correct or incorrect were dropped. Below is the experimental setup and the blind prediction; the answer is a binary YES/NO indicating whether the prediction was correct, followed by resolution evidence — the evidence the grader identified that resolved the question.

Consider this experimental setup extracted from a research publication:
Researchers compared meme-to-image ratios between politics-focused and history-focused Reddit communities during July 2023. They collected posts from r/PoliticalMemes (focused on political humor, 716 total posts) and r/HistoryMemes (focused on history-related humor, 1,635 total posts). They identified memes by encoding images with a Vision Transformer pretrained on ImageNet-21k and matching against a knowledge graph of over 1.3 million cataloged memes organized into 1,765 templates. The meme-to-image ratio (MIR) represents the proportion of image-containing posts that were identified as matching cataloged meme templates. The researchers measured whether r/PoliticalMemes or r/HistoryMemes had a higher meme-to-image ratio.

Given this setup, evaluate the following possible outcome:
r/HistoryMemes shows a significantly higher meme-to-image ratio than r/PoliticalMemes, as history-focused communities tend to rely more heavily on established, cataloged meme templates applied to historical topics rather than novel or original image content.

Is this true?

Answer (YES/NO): YES